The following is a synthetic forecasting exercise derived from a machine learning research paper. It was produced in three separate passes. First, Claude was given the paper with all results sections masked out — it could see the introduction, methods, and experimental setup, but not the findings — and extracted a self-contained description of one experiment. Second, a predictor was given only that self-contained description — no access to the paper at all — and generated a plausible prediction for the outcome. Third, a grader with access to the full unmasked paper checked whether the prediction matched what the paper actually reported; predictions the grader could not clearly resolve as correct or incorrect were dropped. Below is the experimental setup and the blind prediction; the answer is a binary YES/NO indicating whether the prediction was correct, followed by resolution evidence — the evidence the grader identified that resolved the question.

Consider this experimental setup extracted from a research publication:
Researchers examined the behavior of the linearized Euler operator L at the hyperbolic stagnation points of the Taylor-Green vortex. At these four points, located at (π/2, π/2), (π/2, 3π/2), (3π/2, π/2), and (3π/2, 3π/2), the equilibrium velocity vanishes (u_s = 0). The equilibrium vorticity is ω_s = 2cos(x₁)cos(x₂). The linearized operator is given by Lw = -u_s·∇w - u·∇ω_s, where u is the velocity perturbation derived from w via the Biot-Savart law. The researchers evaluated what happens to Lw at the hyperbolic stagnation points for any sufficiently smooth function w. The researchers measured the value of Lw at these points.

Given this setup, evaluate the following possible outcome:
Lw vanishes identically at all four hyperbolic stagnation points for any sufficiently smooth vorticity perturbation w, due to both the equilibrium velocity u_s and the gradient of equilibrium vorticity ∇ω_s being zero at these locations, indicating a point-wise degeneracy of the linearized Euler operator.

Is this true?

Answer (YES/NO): YES